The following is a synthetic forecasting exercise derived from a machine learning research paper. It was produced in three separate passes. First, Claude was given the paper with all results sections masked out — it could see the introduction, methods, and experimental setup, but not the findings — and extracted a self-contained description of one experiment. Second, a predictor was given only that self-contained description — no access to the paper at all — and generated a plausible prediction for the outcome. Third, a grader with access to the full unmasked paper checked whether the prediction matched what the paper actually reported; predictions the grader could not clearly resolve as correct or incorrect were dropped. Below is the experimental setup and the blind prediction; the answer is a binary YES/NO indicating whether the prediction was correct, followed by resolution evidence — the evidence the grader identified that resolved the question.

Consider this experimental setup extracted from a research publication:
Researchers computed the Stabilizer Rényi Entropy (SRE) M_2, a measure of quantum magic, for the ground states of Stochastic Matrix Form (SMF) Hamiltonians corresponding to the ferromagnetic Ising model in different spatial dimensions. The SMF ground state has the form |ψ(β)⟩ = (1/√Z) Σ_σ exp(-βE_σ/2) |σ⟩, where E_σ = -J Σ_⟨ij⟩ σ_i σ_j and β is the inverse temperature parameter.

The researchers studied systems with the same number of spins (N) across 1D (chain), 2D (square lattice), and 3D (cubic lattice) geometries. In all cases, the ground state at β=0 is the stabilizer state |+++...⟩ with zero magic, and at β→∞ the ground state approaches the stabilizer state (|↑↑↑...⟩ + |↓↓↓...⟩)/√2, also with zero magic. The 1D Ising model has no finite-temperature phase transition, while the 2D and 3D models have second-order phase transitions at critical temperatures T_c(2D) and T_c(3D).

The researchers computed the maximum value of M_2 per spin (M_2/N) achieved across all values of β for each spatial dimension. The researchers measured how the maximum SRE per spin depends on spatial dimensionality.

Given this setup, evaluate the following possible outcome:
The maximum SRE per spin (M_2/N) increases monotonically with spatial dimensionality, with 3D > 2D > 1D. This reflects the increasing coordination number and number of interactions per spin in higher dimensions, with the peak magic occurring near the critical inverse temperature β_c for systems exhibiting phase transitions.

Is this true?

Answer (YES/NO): NO